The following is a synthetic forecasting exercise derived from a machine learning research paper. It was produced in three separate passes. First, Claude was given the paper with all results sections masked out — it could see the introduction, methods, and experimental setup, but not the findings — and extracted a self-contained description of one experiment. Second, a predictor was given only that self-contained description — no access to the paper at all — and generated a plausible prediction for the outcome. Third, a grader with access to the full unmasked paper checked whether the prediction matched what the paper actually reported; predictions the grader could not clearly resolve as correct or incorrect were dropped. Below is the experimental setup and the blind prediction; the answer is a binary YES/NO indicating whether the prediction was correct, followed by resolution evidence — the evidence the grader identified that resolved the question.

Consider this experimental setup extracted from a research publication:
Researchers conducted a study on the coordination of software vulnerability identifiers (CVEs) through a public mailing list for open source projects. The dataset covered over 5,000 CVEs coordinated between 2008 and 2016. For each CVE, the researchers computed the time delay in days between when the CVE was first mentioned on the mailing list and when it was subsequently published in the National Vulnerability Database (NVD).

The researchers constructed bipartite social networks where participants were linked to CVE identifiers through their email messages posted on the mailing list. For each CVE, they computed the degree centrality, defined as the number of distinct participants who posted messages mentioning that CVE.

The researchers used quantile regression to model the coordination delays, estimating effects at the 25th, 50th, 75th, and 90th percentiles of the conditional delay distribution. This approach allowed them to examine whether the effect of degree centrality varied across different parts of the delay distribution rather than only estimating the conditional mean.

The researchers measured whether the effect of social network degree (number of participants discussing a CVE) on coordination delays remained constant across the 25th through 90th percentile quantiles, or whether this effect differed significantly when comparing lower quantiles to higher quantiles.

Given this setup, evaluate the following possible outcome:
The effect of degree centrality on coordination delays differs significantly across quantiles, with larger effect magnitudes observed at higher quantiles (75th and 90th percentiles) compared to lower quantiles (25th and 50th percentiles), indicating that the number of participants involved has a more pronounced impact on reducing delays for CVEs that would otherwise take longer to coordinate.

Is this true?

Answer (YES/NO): NO